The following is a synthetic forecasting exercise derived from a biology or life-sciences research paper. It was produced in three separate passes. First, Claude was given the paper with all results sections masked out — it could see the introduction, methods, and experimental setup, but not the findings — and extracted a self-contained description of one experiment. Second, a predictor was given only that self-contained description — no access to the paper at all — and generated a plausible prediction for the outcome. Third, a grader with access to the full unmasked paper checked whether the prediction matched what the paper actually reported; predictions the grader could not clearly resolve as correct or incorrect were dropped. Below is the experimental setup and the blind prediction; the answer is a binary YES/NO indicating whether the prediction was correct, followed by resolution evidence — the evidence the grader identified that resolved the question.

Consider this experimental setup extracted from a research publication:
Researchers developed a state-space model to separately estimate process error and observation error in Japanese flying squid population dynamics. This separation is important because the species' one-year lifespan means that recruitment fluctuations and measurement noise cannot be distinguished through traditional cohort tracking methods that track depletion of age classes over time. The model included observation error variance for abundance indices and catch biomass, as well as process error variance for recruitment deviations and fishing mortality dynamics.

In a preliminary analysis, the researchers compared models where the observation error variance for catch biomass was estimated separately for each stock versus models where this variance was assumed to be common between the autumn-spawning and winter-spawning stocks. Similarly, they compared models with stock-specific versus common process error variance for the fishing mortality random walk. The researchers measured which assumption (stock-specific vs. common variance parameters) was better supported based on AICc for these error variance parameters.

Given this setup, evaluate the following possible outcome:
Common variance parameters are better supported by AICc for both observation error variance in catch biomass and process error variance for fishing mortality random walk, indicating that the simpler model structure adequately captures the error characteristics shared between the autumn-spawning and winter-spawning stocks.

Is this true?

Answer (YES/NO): YES